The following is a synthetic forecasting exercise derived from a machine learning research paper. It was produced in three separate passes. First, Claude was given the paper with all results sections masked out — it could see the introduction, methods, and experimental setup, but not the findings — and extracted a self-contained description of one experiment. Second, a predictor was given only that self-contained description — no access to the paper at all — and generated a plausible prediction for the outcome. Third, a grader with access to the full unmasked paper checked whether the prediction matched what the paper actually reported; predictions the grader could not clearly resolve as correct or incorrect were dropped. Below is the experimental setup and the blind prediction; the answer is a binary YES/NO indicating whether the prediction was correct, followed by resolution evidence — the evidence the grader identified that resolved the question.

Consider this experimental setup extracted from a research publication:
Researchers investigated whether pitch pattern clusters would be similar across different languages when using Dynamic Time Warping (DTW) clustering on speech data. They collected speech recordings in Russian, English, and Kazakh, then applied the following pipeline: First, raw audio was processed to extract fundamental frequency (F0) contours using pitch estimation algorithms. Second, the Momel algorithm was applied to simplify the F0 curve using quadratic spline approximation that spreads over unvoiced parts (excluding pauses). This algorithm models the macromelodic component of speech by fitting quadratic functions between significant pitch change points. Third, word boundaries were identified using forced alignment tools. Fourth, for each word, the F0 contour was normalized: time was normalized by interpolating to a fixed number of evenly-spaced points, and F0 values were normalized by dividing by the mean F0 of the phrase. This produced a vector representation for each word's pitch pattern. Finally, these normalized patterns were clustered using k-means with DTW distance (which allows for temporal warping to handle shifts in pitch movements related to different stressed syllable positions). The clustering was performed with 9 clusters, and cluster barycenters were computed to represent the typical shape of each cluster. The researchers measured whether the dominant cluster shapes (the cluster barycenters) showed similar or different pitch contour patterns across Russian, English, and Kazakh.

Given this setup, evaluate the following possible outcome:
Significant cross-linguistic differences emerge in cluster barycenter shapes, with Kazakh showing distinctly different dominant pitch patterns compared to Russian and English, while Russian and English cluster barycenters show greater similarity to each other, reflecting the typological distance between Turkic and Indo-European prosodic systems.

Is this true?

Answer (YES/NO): NO